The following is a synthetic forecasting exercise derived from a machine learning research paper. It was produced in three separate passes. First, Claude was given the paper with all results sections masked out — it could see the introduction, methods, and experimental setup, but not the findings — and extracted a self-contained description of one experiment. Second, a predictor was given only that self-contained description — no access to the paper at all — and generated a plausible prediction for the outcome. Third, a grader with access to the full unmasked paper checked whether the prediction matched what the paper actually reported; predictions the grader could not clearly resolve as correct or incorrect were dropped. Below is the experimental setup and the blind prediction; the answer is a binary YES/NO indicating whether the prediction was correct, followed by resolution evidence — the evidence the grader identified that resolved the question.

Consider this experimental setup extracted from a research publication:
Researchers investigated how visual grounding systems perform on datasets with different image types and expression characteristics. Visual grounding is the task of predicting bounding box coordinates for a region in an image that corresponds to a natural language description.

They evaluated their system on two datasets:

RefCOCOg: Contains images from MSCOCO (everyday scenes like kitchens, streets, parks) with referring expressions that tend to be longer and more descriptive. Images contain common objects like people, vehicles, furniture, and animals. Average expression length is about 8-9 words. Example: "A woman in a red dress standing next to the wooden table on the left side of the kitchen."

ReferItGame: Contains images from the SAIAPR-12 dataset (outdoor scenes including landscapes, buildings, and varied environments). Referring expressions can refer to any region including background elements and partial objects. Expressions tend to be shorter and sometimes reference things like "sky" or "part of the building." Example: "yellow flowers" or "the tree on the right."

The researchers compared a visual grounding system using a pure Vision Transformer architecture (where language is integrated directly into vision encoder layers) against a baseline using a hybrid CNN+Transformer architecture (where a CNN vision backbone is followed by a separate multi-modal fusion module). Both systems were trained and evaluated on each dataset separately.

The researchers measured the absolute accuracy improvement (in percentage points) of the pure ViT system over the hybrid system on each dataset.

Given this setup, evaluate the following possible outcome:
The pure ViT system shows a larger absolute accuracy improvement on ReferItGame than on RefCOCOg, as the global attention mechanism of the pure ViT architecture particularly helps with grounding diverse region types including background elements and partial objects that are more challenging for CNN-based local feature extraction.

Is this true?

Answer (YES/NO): NO